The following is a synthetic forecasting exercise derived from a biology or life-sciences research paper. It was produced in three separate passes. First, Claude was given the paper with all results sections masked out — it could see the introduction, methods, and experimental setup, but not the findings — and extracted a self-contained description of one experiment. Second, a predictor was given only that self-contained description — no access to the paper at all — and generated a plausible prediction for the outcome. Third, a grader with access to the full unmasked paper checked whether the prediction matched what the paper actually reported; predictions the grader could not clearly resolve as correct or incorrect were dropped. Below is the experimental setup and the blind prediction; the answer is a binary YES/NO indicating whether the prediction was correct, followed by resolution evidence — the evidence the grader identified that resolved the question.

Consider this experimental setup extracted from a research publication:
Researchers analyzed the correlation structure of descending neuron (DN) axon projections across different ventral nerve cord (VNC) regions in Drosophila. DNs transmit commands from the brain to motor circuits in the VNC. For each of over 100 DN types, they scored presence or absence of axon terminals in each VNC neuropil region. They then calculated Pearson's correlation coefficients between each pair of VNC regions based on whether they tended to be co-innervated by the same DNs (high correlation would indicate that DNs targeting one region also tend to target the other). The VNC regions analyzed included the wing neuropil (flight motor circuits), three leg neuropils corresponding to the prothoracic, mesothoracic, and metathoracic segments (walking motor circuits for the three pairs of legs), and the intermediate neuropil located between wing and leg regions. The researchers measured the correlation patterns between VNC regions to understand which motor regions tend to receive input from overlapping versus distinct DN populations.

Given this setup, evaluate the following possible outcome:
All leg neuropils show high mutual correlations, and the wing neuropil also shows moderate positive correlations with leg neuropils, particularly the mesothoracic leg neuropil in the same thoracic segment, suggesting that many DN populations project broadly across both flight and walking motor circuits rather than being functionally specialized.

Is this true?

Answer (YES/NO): NO